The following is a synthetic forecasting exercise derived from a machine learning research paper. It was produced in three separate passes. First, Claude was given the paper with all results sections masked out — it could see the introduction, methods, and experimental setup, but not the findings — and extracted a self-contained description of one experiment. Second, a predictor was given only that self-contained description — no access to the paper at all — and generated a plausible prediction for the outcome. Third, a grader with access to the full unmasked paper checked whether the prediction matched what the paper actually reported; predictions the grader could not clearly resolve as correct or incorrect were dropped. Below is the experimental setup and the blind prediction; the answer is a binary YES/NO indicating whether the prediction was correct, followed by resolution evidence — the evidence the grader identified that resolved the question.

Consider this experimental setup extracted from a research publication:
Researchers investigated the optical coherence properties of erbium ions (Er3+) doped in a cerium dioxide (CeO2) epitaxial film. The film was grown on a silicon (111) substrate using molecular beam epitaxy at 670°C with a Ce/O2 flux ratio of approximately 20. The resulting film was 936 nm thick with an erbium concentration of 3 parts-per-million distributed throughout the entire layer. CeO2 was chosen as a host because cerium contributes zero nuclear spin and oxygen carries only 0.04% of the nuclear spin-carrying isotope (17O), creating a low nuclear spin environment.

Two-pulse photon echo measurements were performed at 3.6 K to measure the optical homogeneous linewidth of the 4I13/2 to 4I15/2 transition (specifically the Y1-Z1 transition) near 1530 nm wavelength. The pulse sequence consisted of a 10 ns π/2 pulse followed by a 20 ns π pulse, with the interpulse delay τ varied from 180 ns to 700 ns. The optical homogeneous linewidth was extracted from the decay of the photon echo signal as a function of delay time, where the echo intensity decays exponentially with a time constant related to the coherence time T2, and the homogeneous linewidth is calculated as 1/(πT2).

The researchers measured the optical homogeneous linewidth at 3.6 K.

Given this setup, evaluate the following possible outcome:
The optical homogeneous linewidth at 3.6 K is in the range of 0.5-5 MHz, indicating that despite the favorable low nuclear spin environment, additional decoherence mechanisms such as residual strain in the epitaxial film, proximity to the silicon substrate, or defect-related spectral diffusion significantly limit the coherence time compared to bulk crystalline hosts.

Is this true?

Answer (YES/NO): NO